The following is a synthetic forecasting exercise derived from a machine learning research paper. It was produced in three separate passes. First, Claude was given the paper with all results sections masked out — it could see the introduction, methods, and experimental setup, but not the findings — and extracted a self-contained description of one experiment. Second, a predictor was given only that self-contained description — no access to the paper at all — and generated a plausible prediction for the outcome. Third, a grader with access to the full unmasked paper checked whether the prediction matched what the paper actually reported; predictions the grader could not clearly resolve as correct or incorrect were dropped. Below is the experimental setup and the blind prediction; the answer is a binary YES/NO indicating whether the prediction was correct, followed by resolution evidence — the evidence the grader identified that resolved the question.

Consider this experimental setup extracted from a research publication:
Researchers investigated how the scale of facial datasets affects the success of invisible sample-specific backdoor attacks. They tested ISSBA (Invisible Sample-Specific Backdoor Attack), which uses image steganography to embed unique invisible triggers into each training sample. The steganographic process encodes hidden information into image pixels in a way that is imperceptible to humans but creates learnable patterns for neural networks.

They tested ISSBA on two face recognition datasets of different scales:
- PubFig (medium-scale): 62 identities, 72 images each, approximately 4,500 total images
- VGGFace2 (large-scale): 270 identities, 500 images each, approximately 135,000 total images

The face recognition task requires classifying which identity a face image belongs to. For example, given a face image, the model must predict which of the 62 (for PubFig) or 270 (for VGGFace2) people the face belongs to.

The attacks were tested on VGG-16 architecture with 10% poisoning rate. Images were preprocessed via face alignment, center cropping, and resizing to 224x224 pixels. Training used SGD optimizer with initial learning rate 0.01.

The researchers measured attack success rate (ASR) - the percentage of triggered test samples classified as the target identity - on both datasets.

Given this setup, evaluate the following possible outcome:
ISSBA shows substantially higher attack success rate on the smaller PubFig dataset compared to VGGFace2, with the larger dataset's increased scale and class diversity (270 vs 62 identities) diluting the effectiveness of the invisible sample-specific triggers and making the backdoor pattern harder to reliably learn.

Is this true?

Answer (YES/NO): NO